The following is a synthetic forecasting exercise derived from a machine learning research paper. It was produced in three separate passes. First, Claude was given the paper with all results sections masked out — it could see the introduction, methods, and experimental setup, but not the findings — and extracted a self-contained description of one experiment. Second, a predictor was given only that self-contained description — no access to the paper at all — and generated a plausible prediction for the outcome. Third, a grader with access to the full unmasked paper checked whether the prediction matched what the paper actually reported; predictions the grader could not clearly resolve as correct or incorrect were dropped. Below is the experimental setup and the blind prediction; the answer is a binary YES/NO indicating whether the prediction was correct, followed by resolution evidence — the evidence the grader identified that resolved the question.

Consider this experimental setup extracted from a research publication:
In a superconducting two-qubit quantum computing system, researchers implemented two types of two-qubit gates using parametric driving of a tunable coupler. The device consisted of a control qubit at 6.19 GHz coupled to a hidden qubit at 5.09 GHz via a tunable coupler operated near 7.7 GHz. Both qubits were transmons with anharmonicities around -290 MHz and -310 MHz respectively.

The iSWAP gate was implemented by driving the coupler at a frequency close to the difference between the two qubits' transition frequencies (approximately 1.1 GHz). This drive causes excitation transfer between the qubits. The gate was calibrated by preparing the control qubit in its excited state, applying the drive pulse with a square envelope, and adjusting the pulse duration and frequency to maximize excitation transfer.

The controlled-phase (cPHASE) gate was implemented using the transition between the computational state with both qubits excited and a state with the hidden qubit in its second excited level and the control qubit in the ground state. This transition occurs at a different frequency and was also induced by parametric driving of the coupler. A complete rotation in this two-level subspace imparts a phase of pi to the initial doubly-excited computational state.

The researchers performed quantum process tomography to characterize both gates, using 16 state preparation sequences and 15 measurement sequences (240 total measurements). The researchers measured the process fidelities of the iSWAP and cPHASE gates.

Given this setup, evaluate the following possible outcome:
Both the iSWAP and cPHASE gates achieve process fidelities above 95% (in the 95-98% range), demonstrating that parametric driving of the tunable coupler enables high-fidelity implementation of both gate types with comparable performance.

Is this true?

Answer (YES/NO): YES